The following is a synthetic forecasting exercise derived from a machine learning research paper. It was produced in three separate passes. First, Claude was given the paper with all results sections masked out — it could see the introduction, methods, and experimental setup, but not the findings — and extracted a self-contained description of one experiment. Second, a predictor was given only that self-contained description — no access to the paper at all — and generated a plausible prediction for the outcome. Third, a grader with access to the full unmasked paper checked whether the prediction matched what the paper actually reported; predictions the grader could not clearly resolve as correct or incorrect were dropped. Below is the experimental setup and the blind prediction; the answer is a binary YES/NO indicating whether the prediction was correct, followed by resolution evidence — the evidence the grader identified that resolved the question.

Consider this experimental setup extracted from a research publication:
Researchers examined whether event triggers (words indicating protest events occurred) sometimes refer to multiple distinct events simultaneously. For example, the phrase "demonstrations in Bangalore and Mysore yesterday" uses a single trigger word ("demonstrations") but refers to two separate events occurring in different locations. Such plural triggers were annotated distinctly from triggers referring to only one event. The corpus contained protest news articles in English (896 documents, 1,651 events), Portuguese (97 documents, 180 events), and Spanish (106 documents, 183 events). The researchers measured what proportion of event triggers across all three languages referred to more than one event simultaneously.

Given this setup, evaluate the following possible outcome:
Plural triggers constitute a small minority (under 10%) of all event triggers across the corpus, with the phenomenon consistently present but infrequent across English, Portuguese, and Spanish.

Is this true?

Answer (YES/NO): YES